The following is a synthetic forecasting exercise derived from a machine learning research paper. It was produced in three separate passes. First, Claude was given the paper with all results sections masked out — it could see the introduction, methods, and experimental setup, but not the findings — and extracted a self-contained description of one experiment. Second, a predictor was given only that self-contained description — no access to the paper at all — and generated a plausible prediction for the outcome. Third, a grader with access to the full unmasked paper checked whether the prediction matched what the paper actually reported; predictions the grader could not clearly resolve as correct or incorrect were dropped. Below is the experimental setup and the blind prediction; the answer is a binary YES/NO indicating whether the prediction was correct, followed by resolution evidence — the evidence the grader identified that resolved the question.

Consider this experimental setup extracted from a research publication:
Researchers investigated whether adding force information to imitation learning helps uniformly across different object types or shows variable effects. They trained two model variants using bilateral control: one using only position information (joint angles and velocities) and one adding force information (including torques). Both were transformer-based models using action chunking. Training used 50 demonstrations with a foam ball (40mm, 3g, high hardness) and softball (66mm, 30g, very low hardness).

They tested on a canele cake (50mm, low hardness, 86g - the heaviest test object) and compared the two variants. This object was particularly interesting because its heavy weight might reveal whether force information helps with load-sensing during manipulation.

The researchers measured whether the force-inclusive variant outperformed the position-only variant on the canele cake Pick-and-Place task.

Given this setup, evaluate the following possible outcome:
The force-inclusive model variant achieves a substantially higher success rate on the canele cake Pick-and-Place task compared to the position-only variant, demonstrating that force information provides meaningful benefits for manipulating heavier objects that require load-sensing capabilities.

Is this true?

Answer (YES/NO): NO